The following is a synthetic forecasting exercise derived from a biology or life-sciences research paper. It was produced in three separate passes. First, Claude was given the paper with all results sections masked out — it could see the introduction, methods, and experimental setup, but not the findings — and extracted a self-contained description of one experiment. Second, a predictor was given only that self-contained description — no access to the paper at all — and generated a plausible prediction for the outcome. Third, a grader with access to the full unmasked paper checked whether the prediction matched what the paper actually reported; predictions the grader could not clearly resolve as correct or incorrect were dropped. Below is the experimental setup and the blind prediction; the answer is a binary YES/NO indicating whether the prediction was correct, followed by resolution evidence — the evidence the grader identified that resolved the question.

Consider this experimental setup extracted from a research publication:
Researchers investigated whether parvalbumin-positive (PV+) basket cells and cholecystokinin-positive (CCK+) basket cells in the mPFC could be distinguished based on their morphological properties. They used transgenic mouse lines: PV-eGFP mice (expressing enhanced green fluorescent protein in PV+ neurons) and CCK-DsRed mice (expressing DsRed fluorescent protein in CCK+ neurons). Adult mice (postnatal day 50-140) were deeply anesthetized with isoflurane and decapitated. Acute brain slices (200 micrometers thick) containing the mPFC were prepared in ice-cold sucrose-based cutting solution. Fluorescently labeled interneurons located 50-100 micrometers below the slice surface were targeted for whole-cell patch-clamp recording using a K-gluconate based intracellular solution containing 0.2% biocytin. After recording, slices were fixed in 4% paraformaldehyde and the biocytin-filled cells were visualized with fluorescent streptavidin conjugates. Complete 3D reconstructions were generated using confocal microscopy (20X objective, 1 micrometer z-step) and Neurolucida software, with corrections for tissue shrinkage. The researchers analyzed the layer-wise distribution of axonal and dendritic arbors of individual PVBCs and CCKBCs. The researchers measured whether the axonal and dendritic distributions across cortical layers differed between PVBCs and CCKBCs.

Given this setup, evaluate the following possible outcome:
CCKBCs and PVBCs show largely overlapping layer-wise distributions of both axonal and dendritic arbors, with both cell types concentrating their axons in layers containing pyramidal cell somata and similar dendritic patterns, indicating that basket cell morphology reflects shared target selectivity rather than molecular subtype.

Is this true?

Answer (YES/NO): NO